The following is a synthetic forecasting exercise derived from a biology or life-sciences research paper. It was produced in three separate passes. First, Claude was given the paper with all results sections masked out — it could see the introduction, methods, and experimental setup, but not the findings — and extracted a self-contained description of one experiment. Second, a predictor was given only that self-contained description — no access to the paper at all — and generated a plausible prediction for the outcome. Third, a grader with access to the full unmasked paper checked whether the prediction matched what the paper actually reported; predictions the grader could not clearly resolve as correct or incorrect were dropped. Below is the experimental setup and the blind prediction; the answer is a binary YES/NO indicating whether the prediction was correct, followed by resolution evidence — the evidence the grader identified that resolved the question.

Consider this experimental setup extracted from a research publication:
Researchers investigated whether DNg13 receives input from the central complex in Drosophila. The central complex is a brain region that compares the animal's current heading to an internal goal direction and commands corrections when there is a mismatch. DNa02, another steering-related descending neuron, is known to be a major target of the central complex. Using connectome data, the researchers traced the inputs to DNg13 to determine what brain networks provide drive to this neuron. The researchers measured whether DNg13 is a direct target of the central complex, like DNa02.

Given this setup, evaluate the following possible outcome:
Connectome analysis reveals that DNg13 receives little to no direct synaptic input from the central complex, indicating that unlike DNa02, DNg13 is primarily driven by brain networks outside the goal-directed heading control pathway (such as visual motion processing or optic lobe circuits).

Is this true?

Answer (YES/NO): YES